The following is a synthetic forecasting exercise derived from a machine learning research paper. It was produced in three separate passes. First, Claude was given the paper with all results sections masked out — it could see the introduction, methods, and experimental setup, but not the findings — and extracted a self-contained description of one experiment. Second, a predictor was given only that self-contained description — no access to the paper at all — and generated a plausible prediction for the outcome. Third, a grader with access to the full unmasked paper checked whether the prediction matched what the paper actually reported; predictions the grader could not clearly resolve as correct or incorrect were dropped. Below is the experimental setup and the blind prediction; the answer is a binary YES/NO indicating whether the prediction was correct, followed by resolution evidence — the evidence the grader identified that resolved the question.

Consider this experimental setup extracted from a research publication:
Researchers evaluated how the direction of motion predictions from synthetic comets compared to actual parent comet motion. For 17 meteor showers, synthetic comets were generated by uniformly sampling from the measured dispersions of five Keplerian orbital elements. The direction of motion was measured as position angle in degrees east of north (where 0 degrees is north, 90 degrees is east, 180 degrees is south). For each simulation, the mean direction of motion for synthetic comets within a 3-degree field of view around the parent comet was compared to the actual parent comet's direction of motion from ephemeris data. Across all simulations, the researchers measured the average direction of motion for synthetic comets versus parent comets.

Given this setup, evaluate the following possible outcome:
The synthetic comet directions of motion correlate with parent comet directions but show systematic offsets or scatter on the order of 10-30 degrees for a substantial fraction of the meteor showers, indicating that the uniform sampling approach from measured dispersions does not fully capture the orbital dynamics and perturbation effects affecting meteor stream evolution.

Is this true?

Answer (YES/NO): NO